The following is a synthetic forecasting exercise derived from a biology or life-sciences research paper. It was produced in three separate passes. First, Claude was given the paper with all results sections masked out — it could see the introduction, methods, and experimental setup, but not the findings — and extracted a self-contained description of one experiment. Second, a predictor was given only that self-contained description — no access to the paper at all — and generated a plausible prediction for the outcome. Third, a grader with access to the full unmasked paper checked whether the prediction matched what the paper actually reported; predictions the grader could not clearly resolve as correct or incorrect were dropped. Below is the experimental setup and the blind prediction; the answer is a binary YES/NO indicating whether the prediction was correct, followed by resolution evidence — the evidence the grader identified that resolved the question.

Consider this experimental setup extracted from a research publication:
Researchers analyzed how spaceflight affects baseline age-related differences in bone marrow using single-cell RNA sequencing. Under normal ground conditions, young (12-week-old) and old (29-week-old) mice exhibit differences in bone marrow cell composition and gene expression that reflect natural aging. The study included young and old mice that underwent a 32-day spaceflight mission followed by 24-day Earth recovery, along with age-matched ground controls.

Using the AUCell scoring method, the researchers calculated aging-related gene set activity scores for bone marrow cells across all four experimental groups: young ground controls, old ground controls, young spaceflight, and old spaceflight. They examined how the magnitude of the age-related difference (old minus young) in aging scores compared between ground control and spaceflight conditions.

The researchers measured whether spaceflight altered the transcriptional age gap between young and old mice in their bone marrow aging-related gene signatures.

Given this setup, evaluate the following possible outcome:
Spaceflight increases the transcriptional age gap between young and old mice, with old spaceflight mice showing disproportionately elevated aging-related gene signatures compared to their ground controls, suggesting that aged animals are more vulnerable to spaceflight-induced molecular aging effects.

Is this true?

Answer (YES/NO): YES